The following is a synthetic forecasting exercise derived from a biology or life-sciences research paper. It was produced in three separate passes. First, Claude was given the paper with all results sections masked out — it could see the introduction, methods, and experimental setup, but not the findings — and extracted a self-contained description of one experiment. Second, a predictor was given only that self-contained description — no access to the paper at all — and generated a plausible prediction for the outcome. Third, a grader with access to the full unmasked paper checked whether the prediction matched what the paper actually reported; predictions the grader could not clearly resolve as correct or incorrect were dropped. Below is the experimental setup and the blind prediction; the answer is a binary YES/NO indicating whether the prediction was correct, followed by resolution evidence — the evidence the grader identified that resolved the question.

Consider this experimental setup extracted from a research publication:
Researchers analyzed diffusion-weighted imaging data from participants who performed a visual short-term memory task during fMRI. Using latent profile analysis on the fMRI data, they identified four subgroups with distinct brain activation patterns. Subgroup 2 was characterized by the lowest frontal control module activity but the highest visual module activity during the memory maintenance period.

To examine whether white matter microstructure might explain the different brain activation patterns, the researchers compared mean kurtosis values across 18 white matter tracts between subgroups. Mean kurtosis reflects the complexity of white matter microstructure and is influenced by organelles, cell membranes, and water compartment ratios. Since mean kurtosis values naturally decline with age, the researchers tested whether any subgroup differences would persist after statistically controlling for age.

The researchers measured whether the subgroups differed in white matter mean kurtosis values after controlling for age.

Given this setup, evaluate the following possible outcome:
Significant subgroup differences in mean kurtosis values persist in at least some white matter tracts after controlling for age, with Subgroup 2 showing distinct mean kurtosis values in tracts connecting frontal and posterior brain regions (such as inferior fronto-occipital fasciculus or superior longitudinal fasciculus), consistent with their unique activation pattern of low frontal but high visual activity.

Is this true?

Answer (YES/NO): NO